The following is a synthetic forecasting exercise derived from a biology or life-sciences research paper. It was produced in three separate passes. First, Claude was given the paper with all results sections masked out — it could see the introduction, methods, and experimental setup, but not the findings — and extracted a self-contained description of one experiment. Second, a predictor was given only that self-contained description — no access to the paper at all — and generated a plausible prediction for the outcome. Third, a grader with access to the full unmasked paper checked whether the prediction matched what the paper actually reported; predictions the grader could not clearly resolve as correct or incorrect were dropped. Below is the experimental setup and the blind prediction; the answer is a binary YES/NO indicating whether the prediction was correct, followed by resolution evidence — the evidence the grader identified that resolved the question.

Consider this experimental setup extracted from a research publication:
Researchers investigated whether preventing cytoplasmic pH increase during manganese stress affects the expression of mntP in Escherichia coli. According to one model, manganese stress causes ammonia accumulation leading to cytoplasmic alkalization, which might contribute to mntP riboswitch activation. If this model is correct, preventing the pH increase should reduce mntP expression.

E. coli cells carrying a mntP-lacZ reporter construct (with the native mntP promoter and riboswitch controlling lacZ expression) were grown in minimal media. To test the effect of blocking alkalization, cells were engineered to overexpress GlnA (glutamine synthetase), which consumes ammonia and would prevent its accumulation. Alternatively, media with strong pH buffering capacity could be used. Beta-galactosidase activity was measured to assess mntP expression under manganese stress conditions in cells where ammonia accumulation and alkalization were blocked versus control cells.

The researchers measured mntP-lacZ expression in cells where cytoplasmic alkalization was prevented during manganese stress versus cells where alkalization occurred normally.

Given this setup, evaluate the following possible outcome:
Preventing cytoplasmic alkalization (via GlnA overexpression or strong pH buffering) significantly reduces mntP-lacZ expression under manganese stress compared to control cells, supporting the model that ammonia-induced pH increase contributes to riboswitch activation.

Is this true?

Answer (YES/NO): NO